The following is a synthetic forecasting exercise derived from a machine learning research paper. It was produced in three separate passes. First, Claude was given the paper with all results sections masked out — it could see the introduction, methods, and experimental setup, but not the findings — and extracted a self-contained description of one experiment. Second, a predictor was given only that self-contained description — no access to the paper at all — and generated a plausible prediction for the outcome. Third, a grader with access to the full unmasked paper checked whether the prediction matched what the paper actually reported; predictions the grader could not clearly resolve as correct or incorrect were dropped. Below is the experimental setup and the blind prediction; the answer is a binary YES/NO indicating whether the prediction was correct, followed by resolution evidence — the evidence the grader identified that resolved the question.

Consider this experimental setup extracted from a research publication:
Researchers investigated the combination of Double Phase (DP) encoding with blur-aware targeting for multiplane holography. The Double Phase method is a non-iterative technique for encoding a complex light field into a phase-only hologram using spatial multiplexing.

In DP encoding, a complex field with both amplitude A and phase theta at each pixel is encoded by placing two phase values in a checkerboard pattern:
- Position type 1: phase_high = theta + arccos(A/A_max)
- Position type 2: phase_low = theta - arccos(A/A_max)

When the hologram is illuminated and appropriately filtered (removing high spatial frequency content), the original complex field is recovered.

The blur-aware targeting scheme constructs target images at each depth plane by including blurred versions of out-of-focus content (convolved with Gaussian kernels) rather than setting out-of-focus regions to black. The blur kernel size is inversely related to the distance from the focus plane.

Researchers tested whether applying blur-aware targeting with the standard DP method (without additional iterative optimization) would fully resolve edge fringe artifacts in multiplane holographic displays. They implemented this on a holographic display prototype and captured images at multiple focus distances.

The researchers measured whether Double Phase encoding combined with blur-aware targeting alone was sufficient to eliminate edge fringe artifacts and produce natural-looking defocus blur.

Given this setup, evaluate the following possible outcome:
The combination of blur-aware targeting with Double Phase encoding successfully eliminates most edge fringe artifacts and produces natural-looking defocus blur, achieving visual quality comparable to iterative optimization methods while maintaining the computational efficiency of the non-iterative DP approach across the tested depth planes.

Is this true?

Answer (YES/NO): NO